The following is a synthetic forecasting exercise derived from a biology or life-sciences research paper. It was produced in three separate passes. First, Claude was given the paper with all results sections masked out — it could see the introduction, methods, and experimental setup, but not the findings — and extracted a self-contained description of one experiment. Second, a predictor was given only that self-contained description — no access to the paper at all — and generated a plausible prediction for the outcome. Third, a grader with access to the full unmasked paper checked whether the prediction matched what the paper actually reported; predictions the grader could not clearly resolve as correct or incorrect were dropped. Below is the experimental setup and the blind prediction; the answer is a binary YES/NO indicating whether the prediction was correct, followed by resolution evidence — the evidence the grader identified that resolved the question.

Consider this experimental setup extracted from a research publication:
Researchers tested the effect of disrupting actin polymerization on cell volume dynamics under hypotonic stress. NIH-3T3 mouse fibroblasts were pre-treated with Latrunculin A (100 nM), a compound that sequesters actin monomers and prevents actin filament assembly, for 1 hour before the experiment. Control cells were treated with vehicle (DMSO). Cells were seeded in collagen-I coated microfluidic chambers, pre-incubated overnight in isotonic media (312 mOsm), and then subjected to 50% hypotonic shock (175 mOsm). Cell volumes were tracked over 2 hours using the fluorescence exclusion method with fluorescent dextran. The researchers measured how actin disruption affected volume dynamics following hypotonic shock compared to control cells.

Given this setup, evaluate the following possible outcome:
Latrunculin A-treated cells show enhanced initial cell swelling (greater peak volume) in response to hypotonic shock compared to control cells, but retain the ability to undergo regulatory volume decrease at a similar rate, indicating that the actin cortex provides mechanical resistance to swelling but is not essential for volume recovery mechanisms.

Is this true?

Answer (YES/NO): NO